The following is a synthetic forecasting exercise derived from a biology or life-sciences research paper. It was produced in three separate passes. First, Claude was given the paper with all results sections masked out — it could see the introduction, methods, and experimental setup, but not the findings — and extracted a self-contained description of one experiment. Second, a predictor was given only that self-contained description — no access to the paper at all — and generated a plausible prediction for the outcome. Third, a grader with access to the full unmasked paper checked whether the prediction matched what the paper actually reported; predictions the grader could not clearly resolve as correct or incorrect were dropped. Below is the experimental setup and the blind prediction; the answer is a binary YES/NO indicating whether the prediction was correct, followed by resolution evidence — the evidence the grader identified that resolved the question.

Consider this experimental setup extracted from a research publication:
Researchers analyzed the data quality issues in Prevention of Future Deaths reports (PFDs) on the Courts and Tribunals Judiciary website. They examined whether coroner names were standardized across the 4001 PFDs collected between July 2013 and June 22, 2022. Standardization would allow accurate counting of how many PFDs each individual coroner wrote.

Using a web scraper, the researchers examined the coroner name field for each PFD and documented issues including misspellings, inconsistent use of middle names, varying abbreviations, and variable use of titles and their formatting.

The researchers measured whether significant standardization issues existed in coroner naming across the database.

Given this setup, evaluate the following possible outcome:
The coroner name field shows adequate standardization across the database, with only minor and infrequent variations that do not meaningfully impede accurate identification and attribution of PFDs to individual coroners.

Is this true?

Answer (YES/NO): NO